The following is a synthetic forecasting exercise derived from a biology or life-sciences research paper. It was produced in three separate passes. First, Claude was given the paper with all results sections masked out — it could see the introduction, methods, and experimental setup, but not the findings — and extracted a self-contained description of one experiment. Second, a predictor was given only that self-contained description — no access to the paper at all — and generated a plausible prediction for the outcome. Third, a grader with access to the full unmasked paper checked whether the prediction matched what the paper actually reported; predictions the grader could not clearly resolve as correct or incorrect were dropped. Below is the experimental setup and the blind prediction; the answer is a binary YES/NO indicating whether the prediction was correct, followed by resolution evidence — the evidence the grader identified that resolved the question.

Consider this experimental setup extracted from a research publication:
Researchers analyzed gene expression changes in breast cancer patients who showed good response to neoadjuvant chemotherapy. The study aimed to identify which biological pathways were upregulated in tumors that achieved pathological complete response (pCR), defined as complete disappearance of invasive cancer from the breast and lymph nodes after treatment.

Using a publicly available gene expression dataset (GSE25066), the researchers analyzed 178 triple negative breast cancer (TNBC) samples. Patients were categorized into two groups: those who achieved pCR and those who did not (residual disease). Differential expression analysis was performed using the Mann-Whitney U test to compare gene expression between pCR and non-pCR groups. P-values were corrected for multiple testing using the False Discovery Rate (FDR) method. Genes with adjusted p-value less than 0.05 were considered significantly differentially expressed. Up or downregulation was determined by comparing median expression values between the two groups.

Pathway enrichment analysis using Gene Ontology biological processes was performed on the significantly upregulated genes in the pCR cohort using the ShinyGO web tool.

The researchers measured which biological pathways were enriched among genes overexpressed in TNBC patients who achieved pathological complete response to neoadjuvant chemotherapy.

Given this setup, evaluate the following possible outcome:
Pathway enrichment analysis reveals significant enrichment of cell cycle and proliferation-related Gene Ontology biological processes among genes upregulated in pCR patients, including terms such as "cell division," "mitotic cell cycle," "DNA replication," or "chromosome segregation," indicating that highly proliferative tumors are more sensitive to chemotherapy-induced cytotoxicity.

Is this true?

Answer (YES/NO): YES